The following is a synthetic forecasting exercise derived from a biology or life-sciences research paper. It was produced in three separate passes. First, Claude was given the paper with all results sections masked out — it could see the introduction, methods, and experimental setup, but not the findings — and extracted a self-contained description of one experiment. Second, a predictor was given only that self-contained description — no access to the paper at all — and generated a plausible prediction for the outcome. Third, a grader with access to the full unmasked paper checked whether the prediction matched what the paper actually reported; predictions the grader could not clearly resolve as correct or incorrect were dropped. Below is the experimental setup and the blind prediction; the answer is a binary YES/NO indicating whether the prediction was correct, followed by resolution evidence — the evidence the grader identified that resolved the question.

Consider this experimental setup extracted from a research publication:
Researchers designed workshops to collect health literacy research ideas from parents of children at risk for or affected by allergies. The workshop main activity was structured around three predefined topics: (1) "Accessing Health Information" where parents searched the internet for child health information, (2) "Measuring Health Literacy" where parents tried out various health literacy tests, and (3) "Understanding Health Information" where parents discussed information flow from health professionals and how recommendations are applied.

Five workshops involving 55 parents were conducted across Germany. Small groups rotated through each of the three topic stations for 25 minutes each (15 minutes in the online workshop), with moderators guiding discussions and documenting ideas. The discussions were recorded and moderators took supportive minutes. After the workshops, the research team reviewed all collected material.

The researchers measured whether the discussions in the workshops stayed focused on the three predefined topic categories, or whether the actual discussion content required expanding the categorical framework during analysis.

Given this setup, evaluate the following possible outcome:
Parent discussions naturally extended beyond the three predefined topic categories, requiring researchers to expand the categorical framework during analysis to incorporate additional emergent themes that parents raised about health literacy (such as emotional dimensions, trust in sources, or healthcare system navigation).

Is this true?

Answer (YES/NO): YES